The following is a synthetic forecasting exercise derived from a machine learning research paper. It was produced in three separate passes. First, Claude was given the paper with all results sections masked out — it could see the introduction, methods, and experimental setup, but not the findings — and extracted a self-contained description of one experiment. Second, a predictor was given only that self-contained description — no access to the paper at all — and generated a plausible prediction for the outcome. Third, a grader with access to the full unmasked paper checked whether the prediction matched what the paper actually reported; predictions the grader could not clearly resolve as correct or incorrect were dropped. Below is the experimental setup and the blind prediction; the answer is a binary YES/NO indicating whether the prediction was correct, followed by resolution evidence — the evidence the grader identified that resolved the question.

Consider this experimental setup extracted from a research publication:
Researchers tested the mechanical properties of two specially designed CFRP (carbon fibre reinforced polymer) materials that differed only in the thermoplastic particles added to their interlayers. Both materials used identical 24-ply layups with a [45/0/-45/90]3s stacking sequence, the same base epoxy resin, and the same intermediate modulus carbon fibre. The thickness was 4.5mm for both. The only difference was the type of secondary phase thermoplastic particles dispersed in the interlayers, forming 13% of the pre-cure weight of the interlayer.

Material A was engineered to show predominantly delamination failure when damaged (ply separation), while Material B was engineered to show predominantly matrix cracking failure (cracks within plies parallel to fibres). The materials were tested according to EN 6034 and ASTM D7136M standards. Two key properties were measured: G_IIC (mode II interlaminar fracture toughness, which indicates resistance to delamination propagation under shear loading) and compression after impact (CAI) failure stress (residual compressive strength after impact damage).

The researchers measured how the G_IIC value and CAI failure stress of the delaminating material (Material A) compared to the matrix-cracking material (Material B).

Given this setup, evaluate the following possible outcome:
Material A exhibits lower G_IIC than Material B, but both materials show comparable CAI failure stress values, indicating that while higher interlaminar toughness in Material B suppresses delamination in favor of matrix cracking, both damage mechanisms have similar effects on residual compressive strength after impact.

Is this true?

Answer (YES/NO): NO